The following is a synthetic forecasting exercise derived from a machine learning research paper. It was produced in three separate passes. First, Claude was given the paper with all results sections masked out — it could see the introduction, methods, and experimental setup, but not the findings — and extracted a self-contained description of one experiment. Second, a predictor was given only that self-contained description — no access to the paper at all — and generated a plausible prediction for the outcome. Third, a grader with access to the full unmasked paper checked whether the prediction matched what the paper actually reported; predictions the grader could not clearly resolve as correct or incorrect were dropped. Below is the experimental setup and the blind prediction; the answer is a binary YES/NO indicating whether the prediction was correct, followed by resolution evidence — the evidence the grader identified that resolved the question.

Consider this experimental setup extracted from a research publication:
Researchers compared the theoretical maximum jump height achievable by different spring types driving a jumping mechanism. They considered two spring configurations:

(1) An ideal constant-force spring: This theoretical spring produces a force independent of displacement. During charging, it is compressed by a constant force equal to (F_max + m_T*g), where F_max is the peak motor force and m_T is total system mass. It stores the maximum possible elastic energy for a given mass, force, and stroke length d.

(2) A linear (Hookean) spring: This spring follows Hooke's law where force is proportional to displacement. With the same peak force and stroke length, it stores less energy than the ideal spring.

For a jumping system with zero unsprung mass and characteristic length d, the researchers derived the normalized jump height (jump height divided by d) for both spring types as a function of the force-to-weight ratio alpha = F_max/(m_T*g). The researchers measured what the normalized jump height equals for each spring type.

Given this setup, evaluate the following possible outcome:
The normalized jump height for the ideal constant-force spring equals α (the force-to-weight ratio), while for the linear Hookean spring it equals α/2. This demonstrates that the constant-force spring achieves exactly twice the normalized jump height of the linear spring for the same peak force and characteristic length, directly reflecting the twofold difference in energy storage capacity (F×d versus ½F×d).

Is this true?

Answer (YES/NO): NO